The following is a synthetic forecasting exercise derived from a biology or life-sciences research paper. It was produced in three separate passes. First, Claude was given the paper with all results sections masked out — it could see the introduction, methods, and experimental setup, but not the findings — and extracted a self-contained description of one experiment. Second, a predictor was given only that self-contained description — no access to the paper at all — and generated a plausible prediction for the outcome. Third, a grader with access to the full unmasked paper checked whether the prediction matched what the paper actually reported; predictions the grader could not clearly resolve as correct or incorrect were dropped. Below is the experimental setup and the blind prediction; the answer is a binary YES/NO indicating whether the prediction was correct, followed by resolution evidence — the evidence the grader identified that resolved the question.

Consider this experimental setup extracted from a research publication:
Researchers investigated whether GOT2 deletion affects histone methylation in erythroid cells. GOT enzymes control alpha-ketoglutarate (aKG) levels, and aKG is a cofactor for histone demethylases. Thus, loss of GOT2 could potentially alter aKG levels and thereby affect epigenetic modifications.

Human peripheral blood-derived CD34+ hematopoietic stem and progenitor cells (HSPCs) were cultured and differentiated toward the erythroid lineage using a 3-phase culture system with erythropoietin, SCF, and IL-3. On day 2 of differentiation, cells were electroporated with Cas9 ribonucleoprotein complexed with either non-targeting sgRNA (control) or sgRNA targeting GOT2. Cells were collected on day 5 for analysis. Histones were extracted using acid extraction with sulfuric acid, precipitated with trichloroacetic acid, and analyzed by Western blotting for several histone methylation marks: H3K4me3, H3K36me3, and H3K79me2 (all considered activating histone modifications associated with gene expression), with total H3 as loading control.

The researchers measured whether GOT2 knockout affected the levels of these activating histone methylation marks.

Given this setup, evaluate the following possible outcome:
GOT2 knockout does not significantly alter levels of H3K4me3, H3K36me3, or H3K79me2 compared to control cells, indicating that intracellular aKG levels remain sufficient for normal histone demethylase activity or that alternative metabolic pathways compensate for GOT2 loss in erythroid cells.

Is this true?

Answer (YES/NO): NO